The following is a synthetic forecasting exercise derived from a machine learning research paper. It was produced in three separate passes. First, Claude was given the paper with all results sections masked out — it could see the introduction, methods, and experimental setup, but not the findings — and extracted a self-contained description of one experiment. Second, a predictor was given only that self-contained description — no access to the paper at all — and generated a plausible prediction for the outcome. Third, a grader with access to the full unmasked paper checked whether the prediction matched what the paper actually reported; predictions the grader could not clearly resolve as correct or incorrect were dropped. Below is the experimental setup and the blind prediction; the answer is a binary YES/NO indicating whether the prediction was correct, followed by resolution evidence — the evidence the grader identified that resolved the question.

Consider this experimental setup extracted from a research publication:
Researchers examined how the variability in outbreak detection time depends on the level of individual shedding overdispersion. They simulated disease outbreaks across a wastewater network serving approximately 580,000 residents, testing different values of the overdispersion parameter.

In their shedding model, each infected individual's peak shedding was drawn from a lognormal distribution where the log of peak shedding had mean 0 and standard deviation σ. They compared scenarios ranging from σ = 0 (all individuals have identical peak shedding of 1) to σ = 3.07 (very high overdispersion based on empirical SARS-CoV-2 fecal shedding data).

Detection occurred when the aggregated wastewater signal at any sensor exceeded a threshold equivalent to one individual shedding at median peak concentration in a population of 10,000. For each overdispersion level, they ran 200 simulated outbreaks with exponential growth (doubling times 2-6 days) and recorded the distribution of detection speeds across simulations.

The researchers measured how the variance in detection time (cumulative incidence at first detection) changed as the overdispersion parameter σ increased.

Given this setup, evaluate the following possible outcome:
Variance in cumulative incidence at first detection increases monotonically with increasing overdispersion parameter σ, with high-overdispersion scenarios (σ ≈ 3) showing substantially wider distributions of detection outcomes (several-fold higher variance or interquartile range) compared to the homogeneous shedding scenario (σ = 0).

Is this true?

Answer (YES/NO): NO